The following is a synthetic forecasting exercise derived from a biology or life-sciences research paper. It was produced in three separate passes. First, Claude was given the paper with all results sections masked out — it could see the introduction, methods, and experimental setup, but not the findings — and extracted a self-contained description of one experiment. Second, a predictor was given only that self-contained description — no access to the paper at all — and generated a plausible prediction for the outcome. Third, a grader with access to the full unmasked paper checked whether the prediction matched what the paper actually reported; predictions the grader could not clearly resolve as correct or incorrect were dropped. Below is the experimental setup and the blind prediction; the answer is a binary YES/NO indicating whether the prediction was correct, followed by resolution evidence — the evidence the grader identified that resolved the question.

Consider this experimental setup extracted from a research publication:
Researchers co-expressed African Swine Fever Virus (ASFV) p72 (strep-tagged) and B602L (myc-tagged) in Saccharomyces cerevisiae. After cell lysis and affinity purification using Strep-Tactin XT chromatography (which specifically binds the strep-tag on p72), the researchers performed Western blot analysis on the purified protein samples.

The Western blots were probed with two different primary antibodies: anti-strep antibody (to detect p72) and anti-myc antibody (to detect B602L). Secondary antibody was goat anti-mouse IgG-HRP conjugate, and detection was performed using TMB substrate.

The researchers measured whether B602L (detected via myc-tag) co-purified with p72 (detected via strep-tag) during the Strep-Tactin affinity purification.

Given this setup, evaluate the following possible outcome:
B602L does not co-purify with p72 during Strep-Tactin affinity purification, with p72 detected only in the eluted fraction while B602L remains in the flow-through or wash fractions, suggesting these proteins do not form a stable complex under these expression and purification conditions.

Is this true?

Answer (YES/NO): NO